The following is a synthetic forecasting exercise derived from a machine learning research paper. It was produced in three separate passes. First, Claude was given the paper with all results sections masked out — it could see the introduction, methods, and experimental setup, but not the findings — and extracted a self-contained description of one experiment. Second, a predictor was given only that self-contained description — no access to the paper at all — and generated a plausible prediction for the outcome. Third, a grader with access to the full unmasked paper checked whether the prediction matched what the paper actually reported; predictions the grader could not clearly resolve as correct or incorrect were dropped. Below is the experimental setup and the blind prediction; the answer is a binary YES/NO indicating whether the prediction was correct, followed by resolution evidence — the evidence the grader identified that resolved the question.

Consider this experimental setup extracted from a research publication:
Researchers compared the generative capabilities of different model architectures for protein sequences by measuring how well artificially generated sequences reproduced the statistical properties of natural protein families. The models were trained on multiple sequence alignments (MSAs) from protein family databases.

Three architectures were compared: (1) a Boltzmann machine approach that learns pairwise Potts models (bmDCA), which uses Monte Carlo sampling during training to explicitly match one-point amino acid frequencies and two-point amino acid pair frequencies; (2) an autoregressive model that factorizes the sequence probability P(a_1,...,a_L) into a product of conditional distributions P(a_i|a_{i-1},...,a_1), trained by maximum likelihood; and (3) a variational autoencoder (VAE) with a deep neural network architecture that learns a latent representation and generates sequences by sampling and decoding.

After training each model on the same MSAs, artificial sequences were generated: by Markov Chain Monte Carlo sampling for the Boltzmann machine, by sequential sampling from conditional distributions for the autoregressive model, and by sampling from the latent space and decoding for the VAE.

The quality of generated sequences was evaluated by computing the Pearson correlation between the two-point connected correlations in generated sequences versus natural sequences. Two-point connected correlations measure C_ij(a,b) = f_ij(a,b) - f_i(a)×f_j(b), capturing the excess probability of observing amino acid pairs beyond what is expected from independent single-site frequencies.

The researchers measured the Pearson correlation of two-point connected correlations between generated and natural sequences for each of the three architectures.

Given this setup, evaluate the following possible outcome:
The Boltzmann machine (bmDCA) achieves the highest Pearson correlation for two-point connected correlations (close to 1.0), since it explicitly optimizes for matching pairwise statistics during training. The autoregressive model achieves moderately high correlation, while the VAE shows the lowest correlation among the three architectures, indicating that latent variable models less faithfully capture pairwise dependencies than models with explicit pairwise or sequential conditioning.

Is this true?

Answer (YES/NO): NO